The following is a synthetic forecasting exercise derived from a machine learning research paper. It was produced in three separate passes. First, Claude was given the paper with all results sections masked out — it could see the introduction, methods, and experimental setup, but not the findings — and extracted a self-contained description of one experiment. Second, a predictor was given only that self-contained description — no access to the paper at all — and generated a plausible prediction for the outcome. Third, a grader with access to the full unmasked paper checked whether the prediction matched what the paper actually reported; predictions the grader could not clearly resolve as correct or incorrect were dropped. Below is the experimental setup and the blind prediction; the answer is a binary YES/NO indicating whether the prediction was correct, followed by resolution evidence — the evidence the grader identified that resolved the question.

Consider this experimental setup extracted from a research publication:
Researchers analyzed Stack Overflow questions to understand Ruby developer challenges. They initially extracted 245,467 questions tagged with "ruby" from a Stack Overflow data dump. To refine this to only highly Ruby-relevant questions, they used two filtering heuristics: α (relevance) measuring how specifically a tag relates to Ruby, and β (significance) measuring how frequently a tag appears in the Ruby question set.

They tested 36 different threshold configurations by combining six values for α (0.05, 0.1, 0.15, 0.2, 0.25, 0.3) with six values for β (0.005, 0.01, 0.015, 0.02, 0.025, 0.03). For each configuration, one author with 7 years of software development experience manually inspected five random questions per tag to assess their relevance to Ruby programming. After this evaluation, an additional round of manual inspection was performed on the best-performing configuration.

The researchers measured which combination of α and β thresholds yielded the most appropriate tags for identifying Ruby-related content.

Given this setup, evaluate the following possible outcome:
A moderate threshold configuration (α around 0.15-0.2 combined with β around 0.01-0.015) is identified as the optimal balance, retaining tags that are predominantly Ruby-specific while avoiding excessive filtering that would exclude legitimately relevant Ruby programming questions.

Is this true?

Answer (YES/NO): NO